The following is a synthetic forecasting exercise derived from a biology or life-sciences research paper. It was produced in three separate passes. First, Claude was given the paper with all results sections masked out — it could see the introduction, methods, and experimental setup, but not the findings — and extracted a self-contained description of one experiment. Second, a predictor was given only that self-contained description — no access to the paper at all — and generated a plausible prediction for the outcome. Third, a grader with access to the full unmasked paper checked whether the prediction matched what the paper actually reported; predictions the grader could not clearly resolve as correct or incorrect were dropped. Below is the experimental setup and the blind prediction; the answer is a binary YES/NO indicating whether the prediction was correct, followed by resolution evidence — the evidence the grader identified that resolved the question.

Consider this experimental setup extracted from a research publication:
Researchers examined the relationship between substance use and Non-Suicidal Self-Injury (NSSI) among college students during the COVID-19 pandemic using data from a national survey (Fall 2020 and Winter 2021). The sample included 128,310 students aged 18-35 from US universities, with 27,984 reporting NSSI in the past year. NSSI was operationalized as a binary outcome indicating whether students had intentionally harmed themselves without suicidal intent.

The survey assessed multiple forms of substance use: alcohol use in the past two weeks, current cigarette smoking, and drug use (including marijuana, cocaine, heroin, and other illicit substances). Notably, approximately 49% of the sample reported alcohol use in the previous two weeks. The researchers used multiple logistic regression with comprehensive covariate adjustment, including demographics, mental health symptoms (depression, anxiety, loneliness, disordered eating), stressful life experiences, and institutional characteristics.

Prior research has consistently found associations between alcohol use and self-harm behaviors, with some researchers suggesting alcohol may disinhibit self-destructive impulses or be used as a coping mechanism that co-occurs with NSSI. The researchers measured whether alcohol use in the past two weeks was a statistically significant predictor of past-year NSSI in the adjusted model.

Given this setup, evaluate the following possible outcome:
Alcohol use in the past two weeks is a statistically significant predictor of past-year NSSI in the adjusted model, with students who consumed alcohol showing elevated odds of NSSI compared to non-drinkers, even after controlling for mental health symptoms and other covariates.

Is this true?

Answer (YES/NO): NO